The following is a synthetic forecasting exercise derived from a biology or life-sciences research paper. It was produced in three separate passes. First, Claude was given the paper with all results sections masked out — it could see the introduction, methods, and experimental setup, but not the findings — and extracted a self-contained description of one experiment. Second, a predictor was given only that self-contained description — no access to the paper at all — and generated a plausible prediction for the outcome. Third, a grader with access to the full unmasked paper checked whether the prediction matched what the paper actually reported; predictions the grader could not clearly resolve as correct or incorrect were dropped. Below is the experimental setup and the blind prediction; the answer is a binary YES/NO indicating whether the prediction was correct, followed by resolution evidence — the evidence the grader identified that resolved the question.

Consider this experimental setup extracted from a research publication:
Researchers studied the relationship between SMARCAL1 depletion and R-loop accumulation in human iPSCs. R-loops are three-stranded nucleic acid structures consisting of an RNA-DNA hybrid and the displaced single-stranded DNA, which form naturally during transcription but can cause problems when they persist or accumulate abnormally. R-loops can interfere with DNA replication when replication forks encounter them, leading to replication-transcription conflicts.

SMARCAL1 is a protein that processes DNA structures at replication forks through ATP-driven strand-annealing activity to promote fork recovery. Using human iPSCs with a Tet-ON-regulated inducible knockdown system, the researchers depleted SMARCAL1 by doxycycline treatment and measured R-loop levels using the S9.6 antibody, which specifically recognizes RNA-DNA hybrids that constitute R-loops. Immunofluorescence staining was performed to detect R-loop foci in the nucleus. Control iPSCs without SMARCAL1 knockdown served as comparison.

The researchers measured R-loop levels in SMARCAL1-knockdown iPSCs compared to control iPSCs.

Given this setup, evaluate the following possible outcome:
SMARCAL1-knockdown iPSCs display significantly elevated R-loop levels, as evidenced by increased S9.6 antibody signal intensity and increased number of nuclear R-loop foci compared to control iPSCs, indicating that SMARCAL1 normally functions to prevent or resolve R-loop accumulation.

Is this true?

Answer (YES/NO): NO